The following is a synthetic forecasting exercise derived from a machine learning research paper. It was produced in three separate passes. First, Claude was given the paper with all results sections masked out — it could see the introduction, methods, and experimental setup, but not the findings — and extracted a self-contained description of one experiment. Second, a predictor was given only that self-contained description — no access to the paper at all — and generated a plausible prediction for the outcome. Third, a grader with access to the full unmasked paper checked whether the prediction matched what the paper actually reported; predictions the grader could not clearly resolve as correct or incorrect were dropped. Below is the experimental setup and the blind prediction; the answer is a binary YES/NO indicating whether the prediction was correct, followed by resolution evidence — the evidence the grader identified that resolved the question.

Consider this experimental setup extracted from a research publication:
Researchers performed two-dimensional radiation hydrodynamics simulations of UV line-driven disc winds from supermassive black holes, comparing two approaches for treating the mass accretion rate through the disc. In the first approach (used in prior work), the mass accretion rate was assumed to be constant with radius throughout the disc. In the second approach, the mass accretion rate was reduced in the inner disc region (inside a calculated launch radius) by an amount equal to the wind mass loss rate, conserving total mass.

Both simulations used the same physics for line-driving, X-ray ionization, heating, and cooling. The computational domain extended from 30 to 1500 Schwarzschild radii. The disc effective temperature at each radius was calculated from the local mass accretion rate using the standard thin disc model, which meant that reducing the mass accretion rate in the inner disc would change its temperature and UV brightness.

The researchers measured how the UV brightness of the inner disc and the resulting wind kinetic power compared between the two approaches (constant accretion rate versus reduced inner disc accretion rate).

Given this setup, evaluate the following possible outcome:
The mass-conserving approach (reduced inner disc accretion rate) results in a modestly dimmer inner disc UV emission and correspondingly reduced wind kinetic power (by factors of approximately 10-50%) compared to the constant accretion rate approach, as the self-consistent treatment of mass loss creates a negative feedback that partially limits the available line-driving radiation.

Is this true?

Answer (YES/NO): NO